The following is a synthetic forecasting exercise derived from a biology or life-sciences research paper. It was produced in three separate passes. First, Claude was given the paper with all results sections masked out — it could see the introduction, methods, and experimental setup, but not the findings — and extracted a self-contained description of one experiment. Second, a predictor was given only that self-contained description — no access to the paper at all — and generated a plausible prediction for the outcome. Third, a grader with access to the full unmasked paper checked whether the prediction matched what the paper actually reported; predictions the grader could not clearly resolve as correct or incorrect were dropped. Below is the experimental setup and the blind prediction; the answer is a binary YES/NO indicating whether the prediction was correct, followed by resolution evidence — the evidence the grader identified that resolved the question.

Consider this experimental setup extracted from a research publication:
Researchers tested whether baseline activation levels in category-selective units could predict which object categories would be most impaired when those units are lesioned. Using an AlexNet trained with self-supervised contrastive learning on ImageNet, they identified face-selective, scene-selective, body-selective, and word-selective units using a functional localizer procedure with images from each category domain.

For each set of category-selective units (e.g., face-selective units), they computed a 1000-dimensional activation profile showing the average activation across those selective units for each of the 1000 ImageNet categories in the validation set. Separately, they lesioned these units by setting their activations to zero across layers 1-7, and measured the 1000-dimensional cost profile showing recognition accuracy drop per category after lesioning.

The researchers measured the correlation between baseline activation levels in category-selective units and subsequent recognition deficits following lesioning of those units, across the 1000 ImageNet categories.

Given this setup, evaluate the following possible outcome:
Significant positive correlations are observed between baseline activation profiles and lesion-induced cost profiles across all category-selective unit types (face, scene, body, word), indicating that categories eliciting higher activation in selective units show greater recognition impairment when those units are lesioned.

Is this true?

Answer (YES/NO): NO